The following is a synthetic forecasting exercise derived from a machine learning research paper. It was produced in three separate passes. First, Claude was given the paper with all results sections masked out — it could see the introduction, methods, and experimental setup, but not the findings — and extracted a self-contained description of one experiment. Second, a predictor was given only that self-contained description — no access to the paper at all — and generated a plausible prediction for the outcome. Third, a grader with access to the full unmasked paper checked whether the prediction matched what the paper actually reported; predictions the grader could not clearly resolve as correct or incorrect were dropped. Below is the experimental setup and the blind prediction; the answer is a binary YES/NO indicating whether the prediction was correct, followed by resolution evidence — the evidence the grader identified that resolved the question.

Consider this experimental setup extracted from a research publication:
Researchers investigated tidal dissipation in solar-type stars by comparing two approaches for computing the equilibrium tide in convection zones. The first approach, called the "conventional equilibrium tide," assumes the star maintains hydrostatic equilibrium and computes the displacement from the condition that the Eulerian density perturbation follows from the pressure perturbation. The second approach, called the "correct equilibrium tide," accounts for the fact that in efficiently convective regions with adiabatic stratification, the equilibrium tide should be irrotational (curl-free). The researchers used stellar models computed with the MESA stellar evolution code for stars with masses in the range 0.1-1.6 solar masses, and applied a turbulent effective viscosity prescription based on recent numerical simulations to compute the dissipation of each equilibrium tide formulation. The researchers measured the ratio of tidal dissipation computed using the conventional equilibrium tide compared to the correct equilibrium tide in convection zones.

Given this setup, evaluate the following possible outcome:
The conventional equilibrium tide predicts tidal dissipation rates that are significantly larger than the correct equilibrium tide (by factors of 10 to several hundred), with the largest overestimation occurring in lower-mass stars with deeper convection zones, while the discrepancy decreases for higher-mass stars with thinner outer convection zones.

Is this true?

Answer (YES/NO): NO